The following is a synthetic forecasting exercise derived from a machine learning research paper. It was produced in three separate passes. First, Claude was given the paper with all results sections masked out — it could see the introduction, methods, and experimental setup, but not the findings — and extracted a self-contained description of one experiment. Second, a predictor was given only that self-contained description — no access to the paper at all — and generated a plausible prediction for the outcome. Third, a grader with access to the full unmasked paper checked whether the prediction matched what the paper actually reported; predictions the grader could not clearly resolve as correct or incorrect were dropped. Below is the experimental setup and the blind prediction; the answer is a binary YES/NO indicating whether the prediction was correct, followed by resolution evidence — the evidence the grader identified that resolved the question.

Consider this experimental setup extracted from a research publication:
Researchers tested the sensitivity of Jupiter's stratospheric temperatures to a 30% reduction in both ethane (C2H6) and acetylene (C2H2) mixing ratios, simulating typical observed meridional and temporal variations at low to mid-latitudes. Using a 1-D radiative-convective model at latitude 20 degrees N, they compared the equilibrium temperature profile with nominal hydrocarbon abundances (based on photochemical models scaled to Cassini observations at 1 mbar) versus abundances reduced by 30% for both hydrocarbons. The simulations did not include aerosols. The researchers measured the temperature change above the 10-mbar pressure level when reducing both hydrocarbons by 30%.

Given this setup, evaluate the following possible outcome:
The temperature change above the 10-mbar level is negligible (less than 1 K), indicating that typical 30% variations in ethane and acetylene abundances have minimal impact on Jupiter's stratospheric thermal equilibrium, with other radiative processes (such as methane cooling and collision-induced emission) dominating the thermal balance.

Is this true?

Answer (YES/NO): NO